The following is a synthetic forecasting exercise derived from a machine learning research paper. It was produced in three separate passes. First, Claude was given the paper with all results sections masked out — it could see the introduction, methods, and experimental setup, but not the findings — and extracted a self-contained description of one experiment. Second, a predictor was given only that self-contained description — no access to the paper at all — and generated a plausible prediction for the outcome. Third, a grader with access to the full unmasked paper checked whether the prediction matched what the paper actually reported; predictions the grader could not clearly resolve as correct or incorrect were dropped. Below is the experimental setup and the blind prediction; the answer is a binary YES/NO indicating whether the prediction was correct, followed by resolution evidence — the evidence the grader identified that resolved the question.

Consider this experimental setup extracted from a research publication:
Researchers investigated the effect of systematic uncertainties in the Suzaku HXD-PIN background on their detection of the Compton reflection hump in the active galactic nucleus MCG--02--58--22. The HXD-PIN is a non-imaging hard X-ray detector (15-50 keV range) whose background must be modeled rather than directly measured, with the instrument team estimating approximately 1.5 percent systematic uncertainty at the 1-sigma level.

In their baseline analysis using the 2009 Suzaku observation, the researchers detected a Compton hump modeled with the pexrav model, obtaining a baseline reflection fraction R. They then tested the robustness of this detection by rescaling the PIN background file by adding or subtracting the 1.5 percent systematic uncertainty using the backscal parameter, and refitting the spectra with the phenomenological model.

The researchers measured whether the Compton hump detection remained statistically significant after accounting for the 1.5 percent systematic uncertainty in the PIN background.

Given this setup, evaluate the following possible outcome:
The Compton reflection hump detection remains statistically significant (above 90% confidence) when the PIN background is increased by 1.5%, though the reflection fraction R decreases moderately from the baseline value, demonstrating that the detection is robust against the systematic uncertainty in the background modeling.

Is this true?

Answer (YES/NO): YES